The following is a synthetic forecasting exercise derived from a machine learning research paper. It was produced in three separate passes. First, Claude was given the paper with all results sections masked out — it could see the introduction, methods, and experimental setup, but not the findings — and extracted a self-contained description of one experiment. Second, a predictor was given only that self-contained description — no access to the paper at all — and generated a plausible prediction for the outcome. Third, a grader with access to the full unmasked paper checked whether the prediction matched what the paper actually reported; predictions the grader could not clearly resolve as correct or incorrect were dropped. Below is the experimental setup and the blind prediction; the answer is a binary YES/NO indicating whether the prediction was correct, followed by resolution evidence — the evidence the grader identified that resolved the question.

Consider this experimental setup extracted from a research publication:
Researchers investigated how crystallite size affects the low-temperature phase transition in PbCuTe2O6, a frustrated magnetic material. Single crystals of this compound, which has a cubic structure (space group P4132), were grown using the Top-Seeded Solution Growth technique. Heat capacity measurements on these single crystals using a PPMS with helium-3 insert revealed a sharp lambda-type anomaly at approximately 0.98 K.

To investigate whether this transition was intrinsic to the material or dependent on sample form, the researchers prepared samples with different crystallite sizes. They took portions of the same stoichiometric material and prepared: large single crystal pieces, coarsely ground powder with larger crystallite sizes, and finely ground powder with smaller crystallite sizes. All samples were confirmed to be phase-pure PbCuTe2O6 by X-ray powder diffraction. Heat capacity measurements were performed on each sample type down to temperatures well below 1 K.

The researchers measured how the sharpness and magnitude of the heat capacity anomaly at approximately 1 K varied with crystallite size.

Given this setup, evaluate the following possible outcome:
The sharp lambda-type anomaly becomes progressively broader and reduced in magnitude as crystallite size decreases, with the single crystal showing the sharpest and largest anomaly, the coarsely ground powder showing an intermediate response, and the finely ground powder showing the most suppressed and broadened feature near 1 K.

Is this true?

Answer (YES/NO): YES